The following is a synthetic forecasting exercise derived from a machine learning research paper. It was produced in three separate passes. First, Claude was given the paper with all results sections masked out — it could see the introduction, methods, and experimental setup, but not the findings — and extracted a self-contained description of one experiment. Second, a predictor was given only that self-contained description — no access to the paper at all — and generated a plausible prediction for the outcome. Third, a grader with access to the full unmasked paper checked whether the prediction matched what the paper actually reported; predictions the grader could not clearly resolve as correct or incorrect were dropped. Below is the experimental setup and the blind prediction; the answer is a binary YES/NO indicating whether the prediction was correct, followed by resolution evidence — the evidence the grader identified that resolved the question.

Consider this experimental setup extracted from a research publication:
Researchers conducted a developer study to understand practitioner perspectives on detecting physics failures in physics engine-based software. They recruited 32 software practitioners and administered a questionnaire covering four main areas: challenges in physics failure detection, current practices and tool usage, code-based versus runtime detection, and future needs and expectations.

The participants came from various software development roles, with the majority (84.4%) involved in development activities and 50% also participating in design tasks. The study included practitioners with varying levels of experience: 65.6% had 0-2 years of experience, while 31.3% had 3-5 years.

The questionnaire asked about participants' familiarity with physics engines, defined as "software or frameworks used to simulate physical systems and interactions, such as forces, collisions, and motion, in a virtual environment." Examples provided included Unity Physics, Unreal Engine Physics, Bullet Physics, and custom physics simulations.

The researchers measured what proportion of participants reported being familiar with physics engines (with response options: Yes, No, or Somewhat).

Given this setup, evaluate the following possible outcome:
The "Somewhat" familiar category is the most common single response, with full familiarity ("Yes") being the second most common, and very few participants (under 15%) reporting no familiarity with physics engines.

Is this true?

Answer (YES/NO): NO